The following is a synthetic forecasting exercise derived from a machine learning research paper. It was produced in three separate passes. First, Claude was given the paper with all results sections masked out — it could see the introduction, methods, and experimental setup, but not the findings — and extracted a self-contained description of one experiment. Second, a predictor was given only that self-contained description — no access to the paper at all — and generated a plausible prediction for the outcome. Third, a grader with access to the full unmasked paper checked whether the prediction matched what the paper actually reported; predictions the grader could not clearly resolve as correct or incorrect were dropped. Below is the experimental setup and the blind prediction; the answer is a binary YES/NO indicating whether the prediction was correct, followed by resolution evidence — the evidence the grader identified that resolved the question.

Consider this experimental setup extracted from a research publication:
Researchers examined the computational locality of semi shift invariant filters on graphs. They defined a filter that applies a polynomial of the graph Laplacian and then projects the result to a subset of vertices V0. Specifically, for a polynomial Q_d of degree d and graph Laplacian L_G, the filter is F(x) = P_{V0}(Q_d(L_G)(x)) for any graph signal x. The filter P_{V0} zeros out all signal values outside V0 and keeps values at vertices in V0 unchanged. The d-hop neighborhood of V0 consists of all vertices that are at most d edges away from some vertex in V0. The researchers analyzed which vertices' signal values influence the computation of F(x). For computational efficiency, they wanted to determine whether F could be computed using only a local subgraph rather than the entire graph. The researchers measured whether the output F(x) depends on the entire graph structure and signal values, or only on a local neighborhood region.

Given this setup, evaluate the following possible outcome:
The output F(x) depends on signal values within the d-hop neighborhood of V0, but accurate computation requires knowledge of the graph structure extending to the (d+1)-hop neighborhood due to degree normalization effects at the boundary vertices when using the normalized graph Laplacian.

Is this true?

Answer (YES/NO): NO